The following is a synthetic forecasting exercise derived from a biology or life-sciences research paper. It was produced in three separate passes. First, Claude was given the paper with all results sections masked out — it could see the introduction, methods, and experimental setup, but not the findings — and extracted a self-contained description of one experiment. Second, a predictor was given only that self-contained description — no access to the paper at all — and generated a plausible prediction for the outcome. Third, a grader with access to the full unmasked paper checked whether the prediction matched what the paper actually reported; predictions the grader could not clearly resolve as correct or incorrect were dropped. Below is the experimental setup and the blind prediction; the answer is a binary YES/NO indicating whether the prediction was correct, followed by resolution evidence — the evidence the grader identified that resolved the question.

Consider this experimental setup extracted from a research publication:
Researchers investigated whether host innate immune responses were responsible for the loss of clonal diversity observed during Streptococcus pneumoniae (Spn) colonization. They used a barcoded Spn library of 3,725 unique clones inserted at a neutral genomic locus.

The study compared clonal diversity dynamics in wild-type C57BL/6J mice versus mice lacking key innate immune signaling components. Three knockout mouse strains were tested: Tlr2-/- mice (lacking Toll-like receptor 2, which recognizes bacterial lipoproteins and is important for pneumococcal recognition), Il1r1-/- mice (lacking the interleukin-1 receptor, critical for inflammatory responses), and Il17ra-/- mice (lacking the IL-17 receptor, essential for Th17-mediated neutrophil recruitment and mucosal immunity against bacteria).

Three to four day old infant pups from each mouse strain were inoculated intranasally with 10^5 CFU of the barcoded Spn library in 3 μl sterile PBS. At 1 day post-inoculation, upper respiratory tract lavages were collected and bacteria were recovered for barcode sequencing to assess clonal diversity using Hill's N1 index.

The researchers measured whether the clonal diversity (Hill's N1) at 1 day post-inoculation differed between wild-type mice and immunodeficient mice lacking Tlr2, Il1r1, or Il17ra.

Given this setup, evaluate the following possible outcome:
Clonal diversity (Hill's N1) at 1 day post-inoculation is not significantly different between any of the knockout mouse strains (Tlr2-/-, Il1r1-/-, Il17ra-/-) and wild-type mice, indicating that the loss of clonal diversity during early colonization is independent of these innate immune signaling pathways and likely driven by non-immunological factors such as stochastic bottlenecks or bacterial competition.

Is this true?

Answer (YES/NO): YES